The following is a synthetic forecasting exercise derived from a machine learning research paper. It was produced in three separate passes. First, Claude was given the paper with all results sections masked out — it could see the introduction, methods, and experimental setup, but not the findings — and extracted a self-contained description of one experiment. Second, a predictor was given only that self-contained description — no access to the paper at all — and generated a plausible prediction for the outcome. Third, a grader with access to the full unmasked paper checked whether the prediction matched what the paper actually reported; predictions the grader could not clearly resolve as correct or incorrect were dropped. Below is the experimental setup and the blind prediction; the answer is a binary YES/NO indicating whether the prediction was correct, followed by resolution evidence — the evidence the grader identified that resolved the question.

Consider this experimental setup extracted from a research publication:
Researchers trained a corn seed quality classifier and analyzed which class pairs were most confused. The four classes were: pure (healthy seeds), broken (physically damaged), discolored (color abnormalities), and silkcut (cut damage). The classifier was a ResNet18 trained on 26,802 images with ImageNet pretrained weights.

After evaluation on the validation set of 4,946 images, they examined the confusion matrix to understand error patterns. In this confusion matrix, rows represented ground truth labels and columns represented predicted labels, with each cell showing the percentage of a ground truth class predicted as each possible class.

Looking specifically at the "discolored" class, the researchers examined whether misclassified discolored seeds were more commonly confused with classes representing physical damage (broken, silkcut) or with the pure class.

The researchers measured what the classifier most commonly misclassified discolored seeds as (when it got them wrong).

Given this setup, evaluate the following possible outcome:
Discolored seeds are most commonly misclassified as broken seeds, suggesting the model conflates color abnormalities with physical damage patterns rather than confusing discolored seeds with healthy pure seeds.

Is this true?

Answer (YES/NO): YES